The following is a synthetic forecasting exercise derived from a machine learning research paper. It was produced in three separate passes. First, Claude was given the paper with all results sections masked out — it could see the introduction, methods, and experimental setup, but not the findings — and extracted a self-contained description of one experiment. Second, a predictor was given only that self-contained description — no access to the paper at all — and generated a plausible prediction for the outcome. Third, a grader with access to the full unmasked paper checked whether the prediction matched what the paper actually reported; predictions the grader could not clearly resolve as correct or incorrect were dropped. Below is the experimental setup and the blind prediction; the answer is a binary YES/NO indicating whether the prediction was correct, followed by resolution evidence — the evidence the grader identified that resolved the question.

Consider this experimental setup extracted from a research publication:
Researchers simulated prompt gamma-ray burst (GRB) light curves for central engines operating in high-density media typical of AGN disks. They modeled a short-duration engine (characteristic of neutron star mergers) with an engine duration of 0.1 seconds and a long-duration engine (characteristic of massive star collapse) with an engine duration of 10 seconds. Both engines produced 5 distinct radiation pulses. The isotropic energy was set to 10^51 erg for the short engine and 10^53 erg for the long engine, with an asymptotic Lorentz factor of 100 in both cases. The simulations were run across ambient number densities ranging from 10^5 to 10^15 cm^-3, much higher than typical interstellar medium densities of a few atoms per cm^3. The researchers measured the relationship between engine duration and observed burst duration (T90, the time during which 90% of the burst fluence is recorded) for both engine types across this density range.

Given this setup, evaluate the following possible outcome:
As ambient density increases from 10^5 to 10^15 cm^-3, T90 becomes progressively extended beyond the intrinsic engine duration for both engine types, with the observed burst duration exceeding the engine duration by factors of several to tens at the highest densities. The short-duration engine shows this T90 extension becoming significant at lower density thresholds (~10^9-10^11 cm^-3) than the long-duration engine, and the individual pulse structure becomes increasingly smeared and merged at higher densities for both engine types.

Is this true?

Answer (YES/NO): NO